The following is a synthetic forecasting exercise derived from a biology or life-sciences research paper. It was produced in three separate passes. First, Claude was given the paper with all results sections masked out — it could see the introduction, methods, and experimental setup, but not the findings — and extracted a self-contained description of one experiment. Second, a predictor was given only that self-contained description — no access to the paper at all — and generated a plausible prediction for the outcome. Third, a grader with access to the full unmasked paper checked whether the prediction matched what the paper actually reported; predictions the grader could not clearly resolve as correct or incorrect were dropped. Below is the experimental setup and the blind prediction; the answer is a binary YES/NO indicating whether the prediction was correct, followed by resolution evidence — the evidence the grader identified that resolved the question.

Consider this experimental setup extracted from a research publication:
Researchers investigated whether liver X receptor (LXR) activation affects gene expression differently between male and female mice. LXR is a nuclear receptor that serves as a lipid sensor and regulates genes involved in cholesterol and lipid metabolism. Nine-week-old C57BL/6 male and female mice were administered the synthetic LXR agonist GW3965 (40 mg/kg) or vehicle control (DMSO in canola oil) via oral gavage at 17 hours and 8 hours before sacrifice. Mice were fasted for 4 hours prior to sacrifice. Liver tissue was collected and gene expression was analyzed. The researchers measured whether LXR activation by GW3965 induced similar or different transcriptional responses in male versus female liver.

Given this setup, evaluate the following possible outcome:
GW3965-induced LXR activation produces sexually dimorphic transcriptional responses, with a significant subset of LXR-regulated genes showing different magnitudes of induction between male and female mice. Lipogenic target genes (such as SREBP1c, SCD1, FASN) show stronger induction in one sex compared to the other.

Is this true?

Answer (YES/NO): NO